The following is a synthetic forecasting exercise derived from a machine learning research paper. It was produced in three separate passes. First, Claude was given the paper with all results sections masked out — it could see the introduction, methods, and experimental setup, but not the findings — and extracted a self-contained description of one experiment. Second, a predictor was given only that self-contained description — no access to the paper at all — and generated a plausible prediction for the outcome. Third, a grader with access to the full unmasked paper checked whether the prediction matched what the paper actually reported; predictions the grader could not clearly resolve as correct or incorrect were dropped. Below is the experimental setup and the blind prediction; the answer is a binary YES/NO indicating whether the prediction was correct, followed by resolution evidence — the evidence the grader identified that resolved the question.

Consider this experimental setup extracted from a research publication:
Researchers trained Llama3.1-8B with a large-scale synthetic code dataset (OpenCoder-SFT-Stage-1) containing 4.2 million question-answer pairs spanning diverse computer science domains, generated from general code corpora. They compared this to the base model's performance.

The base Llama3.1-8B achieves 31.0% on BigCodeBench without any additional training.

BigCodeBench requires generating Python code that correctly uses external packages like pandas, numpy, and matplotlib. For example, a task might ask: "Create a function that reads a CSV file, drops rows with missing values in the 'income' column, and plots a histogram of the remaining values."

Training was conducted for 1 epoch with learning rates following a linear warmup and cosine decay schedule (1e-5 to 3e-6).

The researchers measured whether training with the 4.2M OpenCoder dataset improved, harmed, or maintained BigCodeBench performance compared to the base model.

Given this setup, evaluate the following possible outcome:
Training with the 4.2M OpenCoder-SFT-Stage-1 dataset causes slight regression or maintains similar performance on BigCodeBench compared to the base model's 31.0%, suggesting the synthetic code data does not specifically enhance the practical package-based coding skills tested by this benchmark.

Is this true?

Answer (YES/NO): NO